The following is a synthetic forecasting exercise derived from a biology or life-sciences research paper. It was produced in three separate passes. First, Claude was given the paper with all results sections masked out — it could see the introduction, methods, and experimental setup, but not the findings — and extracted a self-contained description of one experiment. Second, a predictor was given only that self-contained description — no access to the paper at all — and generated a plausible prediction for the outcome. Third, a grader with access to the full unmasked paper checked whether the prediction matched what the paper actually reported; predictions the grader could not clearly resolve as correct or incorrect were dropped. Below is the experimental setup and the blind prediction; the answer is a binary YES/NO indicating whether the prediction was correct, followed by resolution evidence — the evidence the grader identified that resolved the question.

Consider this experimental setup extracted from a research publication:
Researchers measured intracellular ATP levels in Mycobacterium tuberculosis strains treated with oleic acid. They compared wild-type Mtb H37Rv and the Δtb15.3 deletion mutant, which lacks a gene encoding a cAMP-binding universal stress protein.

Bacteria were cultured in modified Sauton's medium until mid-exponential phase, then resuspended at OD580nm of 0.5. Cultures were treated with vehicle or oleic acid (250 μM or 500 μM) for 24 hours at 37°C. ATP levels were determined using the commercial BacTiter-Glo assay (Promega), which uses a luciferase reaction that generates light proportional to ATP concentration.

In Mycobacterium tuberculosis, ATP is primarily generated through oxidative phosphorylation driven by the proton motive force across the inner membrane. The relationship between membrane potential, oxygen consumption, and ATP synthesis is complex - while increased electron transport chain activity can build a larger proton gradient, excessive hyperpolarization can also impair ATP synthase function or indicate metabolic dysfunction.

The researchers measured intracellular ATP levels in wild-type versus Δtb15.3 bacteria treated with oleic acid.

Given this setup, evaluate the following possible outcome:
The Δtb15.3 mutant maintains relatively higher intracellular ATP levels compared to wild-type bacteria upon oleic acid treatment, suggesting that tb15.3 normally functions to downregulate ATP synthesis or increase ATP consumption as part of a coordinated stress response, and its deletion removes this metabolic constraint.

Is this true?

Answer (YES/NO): YES